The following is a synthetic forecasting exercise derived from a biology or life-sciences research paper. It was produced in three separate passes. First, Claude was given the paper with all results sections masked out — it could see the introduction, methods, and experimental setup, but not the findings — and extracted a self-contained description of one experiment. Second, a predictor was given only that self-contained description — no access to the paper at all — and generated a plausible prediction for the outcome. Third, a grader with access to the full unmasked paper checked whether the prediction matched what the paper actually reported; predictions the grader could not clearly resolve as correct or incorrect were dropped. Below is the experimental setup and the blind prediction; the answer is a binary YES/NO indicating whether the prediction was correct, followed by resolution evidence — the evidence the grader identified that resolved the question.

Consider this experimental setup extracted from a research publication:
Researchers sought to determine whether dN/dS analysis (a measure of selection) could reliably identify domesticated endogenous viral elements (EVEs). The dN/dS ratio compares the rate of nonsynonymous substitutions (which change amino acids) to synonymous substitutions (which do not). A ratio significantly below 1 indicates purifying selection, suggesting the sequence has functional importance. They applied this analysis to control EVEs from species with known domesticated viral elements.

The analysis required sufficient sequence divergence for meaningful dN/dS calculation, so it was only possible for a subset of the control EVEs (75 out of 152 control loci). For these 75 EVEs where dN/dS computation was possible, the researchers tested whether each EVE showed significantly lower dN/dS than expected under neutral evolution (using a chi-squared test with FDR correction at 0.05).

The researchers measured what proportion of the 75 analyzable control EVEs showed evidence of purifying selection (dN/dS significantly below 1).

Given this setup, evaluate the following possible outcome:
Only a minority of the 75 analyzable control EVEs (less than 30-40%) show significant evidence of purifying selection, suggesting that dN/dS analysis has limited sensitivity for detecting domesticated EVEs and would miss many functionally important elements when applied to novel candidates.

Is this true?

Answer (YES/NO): NO